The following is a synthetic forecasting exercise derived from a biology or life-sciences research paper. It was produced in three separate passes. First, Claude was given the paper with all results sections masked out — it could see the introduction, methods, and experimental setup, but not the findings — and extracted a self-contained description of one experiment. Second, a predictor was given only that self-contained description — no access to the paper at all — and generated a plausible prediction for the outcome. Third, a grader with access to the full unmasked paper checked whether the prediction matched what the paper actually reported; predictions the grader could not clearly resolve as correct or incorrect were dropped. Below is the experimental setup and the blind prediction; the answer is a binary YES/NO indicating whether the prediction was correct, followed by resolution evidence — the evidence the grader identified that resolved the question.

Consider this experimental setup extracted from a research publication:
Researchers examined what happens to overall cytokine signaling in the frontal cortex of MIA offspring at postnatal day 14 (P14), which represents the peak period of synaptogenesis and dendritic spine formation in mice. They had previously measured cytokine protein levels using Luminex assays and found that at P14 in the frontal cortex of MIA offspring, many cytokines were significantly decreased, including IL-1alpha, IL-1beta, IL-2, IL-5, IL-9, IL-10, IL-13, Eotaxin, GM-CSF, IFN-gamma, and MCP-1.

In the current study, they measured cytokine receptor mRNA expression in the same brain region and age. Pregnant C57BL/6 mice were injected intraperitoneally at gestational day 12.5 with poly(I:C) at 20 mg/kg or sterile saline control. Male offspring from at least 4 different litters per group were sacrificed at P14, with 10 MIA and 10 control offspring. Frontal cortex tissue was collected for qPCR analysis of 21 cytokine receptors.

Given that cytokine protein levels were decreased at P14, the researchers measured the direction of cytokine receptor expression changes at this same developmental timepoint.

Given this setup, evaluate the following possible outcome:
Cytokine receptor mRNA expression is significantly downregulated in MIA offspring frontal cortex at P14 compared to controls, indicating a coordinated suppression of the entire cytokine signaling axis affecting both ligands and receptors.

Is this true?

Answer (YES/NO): YES